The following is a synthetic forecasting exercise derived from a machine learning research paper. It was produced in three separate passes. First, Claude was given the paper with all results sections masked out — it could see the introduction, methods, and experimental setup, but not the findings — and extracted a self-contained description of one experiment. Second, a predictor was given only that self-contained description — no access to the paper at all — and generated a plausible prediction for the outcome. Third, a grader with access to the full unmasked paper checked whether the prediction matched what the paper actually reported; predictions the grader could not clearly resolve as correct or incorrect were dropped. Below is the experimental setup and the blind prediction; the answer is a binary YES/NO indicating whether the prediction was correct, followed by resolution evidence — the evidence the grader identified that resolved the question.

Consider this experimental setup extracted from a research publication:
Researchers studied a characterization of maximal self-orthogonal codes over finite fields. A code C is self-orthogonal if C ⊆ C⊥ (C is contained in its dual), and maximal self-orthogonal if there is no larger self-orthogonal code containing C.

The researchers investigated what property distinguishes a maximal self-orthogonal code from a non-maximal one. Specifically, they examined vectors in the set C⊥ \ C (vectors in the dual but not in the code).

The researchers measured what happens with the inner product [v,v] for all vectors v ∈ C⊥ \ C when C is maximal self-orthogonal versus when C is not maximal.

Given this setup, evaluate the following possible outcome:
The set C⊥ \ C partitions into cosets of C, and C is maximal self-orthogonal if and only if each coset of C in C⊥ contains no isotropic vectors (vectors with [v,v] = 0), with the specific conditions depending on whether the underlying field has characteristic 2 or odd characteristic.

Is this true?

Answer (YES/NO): NO